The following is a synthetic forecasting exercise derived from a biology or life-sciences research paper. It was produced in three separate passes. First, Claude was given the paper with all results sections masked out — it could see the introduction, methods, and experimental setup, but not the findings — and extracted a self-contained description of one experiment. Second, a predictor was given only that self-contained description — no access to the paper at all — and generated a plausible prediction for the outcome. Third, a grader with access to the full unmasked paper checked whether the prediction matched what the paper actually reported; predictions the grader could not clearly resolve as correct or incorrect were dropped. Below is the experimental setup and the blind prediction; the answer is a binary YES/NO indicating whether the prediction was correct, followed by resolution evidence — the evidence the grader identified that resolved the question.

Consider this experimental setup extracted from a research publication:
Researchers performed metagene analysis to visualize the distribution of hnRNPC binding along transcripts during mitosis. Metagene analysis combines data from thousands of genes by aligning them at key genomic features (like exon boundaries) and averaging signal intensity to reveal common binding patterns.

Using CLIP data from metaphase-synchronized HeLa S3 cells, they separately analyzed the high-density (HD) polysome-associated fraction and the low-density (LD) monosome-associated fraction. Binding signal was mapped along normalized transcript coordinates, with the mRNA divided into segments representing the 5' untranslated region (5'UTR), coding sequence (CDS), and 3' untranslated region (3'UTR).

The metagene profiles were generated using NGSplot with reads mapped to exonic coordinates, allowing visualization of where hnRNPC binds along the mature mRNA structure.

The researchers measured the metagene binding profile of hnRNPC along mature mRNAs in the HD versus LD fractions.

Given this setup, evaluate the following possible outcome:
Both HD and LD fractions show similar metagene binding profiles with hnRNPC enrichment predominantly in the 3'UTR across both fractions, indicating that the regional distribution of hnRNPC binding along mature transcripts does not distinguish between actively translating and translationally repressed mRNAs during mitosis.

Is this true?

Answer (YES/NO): NO